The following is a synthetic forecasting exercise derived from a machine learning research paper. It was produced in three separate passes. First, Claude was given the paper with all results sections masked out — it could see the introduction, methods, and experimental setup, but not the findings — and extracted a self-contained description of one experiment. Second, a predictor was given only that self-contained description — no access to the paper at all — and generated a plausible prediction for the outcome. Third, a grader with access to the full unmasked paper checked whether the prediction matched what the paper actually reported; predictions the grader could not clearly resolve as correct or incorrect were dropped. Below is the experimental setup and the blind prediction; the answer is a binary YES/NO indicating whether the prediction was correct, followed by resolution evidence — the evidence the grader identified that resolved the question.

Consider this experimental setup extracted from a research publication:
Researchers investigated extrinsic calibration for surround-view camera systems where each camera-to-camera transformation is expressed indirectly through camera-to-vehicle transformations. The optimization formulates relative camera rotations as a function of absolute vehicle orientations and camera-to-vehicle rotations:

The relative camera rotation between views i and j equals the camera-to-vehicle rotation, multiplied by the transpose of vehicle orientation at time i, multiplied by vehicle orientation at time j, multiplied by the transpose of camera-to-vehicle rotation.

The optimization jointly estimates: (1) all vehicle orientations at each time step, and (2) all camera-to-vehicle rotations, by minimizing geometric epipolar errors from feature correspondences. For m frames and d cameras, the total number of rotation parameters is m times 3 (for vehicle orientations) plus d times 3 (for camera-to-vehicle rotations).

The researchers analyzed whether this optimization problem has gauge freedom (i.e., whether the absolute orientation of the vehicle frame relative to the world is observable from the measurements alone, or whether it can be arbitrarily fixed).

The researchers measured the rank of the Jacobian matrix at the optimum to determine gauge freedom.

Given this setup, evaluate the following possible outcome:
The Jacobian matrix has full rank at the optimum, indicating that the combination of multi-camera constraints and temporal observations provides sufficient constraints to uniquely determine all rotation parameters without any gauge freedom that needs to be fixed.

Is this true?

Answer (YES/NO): NO